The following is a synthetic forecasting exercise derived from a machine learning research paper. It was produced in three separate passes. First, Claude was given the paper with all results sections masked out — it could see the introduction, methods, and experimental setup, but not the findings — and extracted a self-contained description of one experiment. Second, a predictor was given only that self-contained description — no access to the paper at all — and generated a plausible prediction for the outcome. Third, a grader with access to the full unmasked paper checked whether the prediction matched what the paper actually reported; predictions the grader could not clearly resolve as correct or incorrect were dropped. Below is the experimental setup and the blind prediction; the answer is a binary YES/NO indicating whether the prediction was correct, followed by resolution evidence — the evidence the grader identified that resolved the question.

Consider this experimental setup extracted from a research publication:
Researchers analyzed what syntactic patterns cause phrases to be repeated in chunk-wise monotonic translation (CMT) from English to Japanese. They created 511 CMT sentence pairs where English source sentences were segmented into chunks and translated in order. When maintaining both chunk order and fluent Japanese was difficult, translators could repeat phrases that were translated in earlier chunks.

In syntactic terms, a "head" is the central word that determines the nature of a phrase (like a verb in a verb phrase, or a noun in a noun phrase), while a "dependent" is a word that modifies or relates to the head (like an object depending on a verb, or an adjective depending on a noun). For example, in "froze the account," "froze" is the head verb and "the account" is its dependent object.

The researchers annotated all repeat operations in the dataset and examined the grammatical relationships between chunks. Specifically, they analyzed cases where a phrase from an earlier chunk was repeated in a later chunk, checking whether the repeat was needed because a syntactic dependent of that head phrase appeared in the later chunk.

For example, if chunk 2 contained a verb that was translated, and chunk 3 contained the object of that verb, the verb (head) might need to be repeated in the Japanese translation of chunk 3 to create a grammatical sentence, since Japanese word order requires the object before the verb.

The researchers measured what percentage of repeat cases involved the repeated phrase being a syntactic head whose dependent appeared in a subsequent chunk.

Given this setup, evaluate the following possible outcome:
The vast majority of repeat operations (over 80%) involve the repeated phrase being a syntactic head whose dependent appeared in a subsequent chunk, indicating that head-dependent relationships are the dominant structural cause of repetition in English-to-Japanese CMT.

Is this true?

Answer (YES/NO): NO